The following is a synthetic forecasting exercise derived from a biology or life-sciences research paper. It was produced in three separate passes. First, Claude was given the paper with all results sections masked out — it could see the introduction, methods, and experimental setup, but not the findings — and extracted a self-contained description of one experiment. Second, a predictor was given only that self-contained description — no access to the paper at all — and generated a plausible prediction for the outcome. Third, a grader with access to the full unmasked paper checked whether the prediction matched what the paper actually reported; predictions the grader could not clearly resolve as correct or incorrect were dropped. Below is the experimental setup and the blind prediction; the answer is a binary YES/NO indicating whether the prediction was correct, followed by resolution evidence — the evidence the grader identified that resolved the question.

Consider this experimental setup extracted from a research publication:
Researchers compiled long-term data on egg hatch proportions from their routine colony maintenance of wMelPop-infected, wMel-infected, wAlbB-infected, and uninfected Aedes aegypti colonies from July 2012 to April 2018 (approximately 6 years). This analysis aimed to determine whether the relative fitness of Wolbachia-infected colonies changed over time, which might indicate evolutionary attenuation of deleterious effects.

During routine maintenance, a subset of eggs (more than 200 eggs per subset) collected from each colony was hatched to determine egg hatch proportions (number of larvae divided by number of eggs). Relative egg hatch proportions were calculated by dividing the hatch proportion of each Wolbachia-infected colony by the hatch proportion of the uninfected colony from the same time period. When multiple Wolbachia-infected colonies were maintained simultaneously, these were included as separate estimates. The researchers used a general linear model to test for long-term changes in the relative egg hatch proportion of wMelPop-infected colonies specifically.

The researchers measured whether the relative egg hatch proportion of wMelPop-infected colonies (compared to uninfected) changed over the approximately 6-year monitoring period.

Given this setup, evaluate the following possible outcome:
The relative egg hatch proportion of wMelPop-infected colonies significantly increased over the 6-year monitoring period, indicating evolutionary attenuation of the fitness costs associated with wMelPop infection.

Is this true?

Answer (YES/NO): NO